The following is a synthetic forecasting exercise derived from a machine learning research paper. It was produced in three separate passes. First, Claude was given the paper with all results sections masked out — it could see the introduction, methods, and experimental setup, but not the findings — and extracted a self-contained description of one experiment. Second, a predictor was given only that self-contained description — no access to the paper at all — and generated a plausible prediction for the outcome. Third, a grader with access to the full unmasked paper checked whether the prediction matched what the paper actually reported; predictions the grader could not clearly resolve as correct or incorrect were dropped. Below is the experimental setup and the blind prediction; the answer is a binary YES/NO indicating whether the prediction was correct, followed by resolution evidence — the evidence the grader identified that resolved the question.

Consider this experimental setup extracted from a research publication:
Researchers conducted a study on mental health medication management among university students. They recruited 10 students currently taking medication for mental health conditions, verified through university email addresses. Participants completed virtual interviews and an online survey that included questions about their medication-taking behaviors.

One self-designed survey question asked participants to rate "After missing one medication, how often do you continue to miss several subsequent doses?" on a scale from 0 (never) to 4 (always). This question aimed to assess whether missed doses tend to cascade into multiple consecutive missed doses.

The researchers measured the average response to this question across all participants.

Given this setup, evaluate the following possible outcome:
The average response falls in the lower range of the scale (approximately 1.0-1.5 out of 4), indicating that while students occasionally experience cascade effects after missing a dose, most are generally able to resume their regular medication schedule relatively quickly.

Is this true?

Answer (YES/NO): NO